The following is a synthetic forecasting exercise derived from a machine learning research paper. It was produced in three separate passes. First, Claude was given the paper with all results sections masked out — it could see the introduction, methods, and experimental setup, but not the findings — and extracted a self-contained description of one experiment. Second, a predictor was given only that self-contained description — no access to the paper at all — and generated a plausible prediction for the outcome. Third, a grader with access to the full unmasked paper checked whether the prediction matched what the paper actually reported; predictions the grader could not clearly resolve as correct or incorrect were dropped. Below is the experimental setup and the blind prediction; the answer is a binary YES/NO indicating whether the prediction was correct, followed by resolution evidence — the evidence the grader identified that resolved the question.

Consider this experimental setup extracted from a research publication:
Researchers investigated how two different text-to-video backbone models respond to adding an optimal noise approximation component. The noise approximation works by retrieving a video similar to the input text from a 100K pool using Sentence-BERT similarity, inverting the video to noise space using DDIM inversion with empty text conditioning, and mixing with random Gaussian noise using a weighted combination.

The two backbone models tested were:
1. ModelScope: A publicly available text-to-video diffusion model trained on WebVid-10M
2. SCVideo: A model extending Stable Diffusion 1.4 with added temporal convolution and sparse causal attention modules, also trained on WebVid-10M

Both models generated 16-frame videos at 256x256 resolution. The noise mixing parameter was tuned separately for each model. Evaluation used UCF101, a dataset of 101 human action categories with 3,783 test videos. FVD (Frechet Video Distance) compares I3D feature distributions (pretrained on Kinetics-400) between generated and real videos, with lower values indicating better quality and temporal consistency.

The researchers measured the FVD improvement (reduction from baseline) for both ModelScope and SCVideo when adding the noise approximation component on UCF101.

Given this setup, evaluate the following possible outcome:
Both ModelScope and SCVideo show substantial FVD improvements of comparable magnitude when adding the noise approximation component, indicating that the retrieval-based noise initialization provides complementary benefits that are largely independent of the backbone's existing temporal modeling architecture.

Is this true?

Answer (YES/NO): NO